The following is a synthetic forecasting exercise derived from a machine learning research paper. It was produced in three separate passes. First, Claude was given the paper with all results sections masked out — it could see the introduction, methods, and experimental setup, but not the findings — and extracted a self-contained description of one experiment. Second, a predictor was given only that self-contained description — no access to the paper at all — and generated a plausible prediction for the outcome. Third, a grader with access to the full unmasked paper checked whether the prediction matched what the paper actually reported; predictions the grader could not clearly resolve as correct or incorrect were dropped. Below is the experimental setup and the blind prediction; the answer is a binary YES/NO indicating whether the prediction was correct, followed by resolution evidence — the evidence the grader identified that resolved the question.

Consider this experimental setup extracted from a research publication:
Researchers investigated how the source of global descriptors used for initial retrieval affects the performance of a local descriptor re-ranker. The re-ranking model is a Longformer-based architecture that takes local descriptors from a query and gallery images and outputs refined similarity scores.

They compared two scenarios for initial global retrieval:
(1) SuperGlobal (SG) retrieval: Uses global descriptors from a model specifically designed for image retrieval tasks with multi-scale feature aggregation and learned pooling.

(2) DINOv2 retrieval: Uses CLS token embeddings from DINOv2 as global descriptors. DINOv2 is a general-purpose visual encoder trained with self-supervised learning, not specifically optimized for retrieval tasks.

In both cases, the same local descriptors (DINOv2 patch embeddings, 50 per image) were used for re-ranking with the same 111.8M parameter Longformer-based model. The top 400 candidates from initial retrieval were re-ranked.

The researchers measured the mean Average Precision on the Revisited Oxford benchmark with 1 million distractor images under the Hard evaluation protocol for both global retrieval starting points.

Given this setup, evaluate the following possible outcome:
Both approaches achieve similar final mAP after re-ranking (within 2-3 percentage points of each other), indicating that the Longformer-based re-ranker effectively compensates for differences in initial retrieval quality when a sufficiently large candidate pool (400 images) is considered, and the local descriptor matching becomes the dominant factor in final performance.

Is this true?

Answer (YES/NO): NO